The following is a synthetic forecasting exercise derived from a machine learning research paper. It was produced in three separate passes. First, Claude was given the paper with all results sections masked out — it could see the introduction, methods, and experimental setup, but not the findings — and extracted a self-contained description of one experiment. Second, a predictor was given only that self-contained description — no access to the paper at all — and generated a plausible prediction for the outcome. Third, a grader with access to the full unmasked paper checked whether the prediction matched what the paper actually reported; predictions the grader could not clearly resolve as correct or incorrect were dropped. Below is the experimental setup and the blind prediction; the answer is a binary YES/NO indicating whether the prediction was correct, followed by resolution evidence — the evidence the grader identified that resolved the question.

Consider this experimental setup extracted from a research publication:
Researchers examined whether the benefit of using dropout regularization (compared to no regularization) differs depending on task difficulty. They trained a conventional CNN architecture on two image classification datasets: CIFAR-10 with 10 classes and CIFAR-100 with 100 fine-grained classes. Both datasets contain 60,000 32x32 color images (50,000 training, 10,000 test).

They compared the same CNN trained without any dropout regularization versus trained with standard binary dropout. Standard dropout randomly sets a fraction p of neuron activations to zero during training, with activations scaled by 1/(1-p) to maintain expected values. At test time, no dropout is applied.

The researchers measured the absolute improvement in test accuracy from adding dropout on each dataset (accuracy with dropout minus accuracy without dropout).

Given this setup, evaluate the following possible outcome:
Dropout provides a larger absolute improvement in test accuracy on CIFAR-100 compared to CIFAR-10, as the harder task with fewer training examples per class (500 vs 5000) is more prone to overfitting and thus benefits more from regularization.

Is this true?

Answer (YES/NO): YES